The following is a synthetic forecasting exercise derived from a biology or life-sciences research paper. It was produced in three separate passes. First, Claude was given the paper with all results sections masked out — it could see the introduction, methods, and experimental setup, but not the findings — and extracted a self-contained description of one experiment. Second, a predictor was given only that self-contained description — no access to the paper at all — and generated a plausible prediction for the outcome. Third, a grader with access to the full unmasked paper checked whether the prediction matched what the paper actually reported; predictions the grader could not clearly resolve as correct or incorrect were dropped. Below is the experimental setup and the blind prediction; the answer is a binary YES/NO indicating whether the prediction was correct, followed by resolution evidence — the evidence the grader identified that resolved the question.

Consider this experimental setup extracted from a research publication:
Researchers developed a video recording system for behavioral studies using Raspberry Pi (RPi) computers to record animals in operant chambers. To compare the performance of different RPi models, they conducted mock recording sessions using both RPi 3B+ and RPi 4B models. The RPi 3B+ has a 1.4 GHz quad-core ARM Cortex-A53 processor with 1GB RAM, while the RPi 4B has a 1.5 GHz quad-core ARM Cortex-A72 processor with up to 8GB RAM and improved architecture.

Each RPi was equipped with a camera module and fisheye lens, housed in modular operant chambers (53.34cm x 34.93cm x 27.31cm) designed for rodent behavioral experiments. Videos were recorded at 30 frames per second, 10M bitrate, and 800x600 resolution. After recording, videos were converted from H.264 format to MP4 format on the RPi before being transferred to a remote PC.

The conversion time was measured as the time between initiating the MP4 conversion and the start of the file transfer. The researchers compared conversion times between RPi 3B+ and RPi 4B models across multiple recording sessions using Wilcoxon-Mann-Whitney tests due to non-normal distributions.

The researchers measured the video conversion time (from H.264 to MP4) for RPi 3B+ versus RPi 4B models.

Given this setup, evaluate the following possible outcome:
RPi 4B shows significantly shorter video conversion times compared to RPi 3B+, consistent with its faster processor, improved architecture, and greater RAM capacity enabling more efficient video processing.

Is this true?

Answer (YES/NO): NO